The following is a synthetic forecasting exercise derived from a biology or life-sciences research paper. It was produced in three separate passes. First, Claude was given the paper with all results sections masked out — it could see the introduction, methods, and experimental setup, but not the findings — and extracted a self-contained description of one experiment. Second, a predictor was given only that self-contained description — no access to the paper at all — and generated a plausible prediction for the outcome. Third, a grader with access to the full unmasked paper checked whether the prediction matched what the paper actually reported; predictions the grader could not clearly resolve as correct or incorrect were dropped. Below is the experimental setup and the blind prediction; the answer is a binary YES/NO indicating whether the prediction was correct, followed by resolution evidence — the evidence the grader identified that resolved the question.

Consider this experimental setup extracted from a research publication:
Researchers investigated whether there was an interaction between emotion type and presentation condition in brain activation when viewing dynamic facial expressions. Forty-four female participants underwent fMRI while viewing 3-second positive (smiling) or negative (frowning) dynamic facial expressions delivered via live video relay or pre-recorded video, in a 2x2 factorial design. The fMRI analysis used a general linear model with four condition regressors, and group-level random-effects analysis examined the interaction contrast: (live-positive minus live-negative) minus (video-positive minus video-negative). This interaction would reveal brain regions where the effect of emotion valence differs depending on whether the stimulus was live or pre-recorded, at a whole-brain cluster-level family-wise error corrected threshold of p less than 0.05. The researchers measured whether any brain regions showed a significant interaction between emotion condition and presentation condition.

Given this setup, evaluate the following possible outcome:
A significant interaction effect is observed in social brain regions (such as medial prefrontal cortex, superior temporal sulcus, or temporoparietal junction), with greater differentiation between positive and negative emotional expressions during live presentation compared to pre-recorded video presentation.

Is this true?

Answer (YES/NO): NO